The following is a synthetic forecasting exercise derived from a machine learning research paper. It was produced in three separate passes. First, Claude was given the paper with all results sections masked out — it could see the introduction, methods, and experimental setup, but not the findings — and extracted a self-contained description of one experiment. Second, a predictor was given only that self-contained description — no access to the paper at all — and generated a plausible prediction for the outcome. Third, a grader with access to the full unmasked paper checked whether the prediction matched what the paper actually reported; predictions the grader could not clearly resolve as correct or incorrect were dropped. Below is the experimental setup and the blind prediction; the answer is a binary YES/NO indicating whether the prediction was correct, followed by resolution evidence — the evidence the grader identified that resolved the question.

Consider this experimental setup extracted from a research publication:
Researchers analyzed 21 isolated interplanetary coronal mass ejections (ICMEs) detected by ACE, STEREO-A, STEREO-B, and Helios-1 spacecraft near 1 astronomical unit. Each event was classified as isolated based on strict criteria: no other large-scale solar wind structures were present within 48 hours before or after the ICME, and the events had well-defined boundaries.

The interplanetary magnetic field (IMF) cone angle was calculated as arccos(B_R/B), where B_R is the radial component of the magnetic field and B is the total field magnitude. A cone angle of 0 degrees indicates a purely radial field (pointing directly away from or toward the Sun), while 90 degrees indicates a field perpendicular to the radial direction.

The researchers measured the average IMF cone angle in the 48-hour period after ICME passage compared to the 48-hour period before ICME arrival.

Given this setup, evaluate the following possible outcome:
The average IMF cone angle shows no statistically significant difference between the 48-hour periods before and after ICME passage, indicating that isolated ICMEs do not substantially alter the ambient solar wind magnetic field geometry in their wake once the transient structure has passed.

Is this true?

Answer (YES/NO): NO